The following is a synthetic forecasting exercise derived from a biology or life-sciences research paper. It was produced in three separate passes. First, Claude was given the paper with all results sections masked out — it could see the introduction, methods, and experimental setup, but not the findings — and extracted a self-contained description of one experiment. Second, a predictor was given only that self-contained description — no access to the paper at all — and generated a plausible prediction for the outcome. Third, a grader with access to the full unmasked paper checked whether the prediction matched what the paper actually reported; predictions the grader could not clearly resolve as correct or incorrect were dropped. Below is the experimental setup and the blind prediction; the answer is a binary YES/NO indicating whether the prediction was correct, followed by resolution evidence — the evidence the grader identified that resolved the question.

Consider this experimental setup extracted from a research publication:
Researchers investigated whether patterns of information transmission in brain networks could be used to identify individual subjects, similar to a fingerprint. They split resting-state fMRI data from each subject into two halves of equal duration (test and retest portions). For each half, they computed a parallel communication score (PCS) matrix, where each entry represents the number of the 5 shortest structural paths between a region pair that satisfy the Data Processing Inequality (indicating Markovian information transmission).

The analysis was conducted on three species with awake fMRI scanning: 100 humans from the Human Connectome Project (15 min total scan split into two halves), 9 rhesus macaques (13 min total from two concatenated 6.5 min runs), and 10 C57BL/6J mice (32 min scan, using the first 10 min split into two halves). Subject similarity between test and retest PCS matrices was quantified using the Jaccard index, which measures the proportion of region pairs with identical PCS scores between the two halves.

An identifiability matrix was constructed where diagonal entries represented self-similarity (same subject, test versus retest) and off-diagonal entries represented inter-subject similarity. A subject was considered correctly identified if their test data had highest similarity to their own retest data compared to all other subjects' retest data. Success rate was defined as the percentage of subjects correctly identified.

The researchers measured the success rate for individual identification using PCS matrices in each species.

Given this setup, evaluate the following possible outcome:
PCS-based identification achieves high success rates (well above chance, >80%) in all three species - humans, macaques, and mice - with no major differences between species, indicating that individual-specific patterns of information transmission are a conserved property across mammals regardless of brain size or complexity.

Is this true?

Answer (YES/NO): NO